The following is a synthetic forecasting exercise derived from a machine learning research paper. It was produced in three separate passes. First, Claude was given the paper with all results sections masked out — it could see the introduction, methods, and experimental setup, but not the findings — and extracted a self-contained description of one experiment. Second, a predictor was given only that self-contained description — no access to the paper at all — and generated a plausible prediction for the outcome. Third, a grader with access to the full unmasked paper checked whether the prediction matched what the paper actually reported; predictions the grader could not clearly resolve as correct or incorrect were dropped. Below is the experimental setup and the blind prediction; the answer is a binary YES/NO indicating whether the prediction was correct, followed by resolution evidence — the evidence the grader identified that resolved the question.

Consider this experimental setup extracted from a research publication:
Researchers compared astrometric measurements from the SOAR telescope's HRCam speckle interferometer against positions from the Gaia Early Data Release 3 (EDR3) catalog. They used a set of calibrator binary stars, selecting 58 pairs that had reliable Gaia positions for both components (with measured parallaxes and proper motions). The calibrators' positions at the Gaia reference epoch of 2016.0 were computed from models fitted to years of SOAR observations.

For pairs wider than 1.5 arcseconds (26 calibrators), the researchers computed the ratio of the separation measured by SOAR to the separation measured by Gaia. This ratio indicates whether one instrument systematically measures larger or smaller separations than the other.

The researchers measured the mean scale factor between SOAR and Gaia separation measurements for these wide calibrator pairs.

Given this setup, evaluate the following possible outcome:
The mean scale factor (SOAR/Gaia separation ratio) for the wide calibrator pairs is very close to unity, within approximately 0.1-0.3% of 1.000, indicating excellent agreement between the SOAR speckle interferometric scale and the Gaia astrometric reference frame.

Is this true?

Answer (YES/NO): NO